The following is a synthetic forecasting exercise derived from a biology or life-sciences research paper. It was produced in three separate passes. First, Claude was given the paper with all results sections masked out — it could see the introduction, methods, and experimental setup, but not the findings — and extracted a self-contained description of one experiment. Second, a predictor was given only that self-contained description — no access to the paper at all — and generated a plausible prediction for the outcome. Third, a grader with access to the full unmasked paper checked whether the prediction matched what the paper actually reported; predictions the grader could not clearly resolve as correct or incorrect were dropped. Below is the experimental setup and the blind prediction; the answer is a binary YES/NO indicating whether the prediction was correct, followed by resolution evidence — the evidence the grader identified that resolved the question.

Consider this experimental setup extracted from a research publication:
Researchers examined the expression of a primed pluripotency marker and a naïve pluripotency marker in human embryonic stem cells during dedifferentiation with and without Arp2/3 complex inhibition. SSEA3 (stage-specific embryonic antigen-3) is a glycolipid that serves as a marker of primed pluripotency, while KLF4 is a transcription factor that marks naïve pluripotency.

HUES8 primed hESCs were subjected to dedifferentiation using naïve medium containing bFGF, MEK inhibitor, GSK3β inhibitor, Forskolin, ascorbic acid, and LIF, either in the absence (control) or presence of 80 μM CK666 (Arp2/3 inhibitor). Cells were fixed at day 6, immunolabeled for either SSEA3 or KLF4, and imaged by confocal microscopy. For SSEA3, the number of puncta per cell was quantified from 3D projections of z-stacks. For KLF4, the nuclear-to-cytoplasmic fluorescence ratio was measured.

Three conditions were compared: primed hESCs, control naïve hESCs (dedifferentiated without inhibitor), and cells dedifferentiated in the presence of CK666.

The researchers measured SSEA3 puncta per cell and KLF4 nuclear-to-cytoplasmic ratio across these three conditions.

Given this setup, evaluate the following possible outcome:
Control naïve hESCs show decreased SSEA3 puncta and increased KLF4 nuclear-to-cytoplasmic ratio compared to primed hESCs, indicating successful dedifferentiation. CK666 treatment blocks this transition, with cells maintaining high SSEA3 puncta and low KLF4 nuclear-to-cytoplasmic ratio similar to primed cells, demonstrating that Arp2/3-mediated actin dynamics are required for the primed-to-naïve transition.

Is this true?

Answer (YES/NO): YES